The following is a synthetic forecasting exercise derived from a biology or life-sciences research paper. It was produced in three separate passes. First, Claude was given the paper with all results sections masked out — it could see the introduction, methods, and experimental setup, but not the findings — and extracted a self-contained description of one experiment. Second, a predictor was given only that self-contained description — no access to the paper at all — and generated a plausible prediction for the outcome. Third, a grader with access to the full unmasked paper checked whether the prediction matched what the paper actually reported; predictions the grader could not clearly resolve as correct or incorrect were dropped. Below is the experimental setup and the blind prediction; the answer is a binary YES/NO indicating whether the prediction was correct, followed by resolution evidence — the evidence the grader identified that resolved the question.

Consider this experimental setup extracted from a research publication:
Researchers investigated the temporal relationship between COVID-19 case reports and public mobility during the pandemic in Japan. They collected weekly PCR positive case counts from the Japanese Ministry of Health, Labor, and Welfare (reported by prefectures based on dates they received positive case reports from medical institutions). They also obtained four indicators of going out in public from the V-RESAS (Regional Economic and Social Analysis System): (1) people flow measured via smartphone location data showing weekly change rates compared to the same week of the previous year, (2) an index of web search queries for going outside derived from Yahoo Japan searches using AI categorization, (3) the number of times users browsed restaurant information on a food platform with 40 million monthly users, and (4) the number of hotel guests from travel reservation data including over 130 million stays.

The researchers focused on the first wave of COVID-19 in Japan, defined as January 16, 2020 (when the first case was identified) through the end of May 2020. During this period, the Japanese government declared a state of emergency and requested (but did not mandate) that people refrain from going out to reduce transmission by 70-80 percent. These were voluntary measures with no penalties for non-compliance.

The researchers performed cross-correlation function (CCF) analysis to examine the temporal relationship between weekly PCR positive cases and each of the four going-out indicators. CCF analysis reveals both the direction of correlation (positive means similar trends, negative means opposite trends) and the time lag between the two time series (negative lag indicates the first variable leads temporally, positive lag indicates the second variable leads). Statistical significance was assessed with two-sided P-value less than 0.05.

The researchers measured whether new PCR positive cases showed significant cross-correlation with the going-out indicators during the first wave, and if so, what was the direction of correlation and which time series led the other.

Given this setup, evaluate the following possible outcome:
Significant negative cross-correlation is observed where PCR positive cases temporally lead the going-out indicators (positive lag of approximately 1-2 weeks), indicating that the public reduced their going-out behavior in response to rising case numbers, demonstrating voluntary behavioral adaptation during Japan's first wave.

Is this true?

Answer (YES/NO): NO